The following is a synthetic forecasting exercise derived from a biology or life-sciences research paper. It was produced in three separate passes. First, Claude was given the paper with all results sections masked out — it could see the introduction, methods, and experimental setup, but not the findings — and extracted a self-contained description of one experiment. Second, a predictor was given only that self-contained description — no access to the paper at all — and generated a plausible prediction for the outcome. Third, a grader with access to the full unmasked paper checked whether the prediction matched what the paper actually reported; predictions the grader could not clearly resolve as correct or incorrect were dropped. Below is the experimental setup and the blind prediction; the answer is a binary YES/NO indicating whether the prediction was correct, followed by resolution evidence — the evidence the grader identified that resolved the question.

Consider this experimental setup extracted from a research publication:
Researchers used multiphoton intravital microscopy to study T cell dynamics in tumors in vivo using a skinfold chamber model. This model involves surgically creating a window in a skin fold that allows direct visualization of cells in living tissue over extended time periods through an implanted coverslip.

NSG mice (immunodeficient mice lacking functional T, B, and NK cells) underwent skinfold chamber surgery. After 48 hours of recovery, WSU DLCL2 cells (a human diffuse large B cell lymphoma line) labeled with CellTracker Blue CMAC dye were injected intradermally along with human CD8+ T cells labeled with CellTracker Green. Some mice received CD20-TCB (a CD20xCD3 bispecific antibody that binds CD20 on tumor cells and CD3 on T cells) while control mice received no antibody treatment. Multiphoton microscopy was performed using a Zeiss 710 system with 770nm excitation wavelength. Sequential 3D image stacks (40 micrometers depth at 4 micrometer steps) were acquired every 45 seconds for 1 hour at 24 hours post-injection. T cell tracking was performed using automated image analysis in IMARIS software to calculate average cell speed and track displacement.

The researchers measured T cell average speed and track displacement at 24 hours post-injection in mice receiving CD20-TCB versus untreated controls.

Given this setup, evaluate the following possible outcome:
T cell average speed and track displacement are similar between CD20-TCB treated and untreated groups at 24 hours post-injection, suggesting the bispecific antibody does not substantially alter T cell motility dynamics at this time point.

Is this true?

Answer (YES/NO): NO